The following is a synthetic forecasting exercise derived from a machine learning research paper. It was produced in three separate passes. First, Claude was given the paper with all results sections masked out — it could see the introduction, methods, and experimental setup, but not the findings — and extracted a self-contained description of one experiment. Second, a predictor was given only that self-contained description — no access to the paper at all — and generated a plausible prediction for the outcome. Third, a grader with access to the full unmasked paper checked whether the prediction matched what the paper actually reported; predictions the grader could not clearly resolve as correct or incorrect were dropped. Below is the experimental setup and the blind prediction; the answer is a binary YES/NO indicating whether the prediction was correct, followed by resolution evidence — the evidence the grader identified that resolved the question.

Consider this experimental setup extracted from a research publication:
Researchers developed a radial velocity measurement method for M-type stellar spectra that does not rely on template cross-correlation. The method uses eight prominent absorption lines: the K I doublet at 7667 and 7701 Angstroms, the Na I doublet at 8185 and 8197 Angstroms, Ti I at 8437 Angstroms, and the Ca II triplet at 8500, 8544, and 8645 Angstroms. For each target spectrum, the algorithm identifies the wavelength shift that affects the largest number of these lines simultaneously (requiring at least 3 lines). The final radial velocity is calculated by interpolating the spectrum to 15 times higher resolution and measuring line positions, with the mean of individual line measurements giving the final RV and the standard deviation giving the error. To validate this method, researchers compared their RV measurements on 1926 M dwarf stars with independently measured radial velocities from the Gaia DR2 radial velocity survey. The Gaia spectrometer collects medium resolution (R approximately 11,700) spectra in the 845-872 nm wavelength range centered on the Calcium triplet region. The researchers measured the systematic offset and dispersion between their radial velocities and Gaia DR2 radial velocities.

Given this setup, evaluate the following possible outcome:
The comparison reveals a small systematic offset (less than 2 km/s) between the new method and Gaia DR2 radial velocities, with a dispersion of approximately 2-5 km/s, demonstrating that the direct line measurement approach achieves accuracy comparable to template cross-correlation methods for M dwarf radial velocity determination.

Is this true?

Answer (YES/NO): NO